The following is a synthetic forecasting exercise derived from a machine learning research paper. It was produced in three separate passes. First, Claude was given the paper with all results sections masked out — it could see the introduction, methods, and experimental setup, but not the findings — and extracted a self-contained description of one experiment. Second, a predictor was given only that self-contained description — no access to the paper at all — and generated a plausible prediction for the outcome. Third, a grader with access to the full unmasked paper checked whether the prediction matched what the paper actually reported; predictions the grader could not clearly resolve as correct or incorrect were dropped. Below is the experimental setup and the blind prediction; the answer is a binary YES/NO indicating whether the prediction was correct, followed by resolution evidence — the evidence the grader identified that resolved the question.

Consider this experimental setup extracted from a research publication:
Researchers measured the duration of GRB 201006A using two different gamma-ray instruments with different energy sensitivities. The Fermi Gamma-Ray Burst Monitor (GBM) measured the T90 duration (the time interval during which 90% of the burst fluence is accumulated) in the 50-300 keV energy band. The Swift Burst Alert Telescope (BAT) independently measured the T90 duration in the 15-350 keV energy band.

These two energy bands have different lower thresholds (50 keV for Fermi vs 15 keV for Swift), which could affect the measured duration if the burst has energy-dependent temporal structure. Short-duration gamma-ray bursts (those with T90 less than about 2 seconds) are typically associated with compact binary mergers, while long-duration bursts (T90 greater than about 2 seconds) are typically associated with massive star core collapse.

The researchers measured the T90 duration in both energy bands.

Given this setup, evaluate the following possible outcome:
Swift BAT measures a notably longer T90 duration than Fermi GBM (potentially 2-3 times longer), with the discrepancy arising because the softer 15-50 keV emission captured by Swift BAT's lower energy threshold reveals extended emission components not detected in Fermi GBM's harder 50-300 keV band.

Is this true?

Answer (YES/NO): NO